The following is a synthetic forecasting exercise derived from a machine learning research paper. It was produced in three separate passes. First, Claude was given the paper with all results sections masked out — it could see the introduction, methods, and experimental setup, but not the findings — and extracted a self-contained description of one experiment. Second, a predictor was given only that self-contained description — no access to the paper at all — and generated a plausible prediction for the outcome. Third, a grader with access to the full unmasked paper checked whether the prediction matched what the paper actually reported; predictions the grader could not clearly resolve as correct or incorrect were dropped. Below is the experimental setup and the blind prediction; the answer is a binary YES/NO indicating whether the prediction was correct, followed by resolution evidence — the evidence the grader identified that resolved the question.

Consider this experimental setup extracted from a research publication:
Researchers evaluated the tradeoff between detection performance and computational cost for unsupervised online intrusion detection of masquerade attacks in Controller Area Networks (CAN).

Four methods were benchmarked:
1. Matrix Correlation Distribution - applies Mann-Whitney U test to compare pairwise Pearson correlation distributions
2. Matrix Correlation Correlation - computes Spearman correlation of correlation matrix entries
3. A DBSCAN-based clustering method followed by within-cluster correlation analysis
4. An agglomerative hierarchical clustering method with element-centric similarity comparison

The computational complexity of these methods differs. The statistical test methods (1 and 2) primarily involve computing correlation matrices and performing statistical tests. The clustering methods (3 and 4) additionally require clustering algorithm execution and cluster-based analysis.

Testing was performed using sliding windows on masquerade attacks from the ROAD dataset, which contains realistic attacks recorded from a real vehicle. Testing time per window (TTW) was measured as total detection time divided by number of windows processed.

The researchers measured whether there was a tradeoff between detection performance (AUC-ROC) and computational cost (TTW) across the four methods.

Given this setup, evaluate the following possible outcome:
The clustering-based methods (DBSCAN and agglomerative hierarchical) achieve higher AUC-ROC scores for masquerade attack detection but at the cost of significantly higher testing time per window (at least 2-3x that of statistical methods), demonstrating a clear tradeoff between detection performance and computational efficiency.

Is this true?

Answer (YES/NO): NO